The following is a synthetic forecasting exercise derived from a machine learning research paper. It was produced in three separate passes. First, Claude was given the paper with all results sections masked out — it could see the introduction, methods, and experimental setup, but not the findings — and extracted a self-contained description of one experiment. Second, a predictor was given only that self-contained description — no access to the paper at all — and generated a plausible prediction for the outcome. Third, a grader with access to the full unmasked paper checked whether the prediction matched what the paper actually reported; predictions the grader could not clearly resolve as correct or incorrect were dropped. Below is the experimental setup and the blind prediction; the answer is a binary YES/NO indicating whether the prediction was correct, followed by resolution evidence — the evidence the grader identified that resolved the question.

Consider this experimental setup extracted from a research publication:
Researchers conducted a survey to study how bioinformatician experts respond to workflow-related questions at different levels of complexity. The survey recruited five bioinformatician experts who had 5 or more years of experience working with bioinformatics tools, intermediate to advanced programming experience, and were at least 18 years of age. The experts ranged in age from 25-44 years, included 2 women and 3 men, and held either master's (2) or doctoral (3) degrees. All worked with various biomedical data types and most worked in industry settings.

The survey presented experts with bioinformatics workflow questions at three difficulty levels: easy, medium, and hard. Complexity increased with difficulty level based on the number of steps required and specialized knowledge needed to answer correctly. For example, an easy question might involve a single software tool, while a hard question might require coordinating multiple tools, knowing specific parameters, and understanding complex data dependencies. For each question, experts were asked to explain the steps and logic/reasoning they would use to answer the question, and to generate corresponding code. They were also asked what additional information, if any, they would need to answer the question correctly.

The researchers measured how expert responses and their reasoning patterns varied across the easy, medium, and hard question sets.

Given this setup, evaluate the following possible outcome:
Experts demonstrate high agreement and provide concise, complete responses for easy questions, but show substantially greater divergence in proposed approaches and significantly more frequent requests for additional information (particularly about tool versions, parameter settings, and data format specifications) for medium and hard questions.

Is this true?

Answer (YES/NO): NO